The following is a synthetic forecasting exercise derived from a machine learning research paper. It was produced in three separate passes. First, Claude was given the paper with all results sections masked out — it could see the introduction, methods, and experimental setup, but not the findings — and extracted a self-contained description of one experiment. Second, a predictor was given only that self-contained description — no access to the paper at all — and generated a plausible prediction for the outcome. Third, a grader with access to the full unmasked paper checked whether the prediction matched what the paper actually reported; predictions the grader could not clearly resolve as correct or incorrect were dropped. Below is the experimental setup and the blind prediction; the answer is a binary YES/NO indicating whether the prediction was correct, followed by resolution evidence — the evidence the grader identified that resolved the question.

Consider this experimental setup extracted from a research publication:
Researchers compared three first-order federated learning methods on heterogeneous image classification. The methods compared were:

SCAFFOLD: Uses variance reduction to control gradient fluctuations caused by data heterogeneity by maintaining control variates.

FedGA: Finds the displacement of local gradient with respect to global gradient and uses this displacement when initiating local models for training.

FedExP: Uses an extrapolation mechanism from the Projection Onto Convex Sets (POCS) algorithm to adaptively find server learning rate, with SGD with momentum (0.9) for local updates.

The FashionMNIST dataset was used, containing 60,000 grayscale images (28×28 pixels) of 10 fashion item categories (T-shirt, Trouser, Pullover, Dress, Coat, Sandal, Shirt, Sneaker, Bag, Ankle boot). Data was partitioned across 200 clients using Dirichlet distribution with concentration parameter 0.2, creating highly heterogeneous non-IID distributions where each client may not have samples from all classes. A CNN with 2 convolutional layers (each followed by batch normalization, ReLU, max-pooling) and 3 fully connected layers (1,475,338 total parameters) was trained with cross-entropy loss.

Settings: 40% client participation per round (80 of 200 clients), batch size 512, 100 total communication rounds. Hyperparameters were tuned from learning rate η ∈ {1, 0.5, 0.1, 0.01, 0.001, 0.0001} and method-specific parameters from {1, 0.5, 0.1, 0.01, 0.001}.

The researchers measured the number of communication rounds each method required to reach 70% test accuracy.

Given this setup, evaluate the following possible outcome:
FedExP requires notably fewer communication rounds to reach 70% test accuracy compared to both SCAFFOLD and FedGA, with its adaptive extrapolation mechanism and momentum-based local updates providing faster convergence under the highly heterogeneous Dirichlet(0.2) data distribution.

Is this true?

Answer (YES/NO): NO